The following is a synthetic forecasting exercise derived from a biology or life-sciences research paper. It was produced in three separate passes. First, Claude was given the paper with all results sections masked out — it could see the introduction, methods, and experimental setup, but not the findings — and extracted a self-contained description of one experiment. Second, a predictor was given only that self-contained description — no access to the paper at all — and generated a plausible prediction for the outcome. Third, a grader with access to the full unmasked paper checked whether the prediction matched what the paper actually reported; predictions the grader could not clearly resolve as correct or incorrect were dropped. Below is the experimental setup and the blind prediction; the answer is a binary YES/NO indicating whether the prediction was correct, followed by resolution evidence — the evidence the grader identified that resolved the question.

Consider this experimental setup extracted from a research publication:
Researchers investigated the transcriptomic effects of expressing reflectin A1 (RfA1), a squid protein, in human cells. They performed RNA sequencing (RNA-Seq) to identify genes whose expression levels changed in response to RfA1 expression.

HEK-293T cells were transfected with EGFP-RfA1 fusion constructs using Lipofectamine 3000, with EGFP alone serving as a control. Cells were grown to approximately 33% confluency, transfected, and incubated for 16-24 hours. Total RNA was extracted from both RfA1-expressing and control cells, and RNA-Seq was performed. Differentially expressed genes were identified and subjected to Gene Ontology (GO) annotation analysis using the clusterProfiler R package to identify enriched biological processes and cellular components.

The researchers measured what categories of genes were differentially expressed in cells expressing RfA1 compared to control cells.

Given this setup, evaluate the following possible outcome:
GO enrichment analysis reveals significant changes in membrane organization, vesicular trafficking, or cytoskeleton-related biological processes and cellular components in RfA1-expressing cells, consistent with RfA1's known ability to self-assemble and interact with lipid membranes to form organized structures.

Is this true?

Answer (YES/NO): YES